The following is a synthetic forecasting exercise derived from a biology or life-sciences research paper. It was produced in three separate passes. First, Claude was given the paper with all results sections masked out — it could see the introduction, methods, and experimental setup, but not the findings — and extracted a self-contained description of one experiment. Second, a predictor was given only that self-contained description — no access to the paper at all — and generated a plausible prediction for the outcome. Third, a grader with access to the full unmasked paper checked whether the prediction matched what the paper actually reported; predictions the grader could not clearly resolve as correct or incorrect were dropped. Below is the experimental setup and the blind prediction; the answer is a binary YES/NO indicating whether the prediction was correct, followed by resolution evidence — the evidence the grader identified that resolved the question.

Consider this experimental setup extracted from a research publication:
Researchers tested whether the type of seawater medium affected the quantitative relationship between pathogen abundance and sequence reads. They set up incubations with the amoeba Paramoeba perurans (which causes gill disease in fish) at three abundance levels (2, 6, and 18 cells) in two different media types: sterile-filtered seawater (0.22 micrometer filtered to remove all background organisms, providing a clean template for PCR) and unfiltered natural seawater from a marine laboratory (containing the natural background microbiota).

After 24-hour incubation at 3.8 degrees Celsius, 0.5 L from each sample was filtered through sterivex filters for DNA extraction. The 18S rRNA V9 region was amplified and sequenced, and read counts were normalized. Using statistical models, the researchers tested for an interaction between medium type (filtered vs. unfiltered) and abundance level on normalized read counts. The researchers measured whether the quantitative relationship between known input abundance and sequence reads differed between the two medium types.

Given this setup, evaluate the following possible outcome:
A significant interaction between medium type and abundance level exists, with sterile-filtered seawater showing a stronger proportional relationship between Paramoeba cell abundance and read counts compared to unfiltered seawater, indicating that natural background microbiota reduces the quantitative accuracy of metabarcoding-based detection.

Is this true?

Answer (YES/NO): NO